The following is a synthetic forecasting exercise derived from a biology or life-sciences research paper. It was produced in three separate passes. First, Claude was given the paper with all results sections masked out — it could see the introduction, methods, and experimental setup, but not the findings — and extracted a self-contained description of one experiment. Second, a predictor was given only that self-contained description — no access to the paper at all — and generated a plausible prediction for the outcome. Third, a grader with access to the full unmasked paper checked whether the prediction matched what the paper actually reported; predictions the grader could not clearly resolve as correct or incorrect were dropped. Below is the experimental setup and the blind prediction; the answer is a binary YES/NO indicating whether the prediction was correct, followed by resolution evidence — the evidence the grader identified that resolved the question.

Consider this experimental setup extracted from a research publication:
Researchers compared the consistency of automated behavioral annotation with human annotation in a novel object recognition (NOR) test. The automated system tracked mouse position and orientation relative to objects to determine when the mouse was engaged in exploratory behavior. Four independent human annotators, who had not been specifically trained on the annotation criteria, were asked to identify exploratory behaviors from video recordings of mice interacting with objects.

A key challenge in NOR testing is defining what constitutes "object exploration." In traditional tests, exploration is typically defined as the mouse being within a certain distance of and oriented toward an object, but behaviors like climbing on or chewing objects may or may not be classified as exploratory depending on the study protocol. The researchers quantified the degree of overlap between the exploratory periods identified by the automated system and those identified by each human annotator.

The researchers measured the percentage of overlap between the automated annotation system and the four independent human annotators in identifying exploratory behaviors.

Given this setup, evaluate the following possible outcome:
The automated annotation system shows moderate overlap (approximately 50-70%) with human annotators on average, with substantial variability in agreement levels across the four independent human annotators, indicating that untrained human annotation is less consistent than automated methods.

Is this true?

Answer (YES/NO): NO